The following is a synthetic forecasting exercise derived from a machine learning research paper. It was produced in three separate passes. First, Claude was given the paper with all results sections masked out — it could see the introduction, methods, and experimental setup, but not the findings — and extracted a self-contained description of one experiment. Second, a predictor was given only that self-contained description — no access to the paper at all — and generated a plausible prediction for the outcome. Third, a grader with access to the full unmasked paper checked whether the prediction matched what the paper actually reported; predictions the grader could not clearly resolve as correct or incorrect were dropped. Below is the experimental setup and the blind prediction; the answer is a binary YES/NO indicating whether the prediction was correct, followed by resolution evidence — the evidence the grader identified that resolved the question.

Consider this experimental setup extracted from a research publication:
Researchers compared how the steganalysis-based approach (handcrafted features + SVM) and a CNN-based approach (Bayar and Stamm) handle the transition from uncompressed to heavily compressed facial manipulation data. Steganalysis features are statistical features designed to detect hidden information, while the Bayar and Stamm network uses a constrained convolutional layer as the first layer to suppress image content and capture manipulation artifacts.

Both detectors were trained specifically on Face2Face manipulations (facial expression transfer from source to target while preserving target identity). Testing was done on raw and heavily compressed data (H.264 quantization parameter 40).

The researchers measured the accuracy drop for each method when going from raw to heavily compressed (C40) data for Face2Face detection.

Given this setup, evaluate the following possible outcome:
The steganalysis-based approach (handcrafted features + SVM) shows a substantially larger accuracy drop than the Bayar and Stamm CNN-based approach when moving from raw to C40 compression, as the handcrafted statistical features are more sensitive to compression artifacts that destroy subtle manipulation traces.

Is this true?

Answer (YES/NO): YES